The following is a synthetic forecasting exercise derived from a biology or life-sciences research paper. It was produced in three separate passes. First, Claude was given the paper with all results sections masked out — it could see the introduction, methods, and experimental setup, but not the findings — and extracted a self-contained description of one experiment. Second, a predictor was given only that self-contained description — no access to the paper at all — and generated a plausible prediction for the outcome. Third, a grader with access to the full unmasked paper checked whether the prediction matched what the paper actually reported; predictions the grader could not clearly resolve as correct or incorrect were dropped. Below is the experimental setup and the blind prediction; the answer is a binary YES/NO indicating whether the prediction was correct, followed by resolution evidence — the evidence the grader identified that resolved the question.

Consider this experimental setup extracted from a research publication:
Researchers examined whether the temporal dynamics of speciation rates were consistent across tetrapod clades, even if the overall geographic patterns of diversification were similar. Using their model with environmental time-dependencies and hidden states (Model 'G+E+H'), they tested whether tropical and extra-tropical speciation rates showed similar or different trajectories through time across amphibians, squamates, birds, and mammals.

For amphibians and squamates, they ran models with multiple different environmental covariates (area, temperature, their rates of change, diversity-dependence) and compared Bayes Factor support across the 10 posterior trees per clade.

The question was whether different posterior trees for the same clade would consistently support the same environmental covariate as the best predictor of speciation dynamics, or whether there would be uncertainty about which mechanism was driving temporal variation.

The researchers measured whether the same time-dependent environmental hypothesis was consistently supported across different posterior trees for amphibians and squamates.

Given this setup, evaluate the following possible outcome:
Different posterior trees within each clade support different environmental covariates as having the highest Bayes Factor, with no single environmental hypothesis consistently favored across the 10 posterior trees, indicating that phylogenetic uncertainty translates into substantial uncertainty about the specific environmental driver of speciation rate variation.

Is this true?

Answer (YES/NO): YES